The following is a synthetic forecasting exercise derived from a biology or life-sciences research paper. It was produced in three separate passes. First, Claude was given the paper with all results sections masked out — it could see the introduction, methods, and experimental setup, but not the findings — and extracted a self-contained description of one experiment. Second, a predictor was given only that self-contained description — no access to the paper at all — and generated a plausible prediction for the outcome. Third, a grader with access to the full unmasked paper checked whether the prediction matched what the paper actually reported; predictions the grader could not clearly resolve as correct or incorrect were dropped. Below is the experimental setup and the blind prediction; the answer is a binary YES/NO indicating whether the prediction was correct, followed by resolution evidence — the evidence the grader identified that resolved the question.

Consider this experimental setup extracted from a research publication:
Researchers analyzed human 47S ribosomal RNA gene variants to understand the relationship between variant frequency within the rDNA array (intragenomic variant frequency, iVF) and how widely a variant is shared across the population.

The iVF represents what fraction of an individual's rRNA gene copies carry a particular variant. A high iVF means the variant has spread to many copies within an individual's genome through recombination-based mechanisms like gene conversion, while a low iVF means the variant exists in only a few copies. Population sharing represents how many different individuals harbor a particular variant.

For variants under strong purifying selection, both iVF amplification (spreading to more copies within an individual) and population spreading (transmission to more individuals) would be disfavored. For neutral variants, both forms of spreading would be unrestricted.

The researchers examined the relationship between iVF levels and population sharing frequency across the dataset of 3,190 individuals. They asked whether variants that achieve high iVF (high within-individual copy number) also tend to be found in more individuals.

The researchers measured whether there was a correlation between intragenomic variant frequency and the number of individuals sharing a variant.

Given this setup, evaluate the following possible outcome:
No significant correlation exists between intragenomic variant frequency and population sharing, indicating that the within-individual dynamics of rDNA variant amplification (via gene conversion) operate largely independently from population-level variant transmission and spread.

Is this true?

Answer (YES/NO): NO